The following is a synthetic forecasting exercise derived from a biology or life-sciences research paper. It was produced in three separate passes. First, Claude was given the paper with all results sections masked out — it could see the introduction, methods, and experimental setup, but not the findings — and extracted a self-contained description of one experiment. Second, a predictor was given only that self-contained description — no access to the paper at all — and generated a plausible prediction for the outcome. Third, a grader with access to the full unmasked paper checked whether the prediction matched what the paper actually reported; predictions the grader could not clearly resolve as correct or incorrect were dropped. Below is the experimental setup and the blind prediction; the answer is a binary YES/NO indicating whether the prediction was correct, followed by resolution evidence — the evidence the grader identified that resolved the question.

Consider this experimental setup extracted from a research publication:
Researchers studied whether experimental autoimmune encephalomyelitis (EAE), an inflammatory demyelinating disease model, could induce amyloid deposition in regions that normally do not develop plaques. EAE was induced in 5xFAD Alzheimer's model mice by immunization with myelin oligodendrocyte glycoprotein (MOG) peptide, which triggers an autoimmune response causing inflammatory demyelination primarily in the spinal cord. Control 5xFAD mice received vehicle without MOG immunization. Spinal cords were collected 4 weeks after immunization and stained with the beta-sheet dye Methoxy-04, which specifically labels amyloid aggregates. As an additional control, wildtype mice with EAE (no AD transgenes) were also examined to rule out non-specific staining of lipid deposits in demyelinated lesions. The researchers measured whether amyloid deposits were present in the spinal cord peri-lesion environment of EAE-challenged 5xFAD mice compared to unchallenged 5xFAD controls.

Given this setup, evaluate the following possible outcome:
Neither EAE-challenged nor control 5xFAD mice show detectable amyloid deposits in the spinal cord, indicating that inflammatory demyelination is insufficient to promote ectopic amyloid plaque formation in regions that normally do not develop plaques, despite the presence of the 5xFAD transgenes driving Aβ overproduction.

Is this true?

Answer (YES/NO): NO